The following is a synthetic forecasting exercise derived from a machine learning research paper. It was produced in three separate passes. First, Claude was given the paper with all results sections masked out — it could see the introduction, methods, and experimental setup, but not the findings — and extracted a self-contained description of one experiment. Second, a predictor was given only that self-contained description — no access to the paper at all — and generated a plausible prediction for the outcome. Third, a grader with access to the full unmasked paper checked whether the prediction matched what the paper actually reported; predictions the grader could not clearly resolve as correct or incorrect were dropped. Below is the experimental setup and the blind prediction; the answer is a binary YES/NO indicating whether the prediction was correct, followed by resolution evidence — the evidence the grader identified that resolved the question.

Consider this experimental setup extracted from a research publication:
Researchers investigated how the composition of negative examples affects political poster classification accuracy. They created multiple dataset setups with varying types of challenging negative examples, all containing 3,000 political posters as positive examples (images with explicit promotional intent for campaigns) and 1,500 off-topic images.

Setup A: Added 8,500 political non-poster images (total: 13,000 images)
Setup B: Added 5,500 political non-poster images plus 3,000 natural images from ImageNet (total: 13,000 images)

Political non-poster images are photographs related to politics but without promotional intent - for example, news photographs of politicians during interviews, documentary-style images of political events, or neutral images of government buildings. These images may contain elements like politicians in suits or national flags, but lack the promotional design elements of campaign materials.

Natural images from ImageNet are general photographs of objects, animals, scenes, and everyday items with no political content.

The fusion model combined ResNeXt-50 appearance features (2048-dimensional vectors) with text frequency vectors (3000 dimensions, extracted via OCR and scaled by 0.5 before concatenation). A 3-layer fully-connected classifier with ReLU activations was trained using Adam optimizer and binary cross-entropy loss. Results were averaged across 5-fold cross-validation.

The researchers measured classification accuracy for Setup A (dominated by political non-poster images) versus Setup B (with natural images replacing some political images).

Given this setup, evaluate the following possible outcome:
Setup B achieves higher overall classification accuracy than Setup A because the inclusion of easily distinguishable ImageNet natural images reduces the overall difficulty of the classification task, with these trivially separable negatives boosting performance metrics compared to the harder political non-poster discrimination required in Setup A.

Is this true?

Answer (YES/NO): YES